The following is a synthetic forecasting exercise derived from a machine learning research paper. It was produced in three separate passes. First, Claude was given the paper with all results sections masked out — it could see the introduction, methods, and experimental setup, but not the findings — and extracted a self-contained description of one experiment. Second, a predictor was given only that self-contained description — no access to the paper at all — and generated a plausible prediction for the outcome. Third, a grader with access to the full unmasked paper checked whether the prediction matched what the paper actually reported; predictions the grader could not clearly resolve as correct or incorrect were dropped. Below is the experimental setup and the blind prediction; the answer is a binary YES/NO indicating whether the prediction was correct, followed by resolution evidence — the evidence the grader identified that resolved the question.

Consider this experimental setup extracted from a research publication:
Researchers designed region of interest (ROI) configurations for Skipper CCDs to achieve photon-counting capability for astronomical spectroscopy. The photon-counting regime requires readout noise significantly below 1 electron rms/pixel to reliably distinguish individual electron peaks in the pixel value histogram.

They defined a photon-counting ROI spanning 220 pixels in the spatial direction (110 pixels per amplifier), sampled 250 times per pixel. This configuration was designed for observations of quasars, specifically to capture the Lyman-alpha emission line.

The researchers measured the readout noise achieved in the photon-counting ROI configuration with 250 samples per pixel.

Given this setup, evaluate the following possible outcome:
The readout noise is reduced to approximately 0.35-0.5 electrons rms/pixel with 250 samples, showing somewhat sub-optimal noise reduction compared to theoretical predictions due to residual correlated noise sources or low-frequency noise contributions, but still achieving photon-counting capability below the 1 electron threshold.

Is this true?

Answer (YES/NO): NO